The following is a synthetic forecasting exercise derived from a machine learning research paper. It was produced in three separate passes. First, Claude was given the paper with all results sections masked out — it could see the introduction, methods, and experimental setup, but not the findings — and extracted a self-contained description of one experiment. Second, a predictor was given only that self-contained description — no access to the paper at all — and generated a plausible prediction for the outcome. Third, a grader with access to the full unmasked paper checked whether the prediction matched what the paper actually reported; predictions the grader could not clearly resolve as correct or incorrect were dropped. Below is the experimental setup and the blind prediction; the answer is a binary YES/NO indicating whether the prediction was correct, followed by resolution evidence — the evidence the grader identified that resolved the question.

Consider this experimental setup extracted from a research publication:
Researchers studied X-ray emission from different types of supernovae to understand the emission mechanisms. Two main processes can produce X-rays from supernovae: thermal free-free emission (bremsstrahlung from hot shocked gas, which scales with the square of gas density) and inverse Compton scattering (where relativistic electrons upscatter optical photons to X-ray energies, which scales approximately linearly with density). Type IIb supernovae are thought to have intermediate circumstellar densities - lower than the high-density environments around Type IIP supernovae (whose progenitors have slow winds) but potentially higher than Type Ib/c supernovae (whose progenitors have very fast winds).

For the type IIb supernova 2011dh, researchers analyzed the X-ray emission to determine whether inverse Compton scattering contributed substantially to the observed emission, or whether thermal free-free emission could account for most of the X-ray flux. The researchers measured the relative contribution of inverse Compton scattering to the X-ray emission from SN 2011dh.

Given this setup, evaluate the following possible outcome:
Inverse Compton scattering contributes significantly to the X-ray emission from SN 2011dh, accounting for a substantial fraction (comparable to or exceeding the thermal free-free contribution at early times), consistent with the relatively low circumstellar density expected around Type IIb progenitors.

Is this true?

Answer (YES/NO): YES